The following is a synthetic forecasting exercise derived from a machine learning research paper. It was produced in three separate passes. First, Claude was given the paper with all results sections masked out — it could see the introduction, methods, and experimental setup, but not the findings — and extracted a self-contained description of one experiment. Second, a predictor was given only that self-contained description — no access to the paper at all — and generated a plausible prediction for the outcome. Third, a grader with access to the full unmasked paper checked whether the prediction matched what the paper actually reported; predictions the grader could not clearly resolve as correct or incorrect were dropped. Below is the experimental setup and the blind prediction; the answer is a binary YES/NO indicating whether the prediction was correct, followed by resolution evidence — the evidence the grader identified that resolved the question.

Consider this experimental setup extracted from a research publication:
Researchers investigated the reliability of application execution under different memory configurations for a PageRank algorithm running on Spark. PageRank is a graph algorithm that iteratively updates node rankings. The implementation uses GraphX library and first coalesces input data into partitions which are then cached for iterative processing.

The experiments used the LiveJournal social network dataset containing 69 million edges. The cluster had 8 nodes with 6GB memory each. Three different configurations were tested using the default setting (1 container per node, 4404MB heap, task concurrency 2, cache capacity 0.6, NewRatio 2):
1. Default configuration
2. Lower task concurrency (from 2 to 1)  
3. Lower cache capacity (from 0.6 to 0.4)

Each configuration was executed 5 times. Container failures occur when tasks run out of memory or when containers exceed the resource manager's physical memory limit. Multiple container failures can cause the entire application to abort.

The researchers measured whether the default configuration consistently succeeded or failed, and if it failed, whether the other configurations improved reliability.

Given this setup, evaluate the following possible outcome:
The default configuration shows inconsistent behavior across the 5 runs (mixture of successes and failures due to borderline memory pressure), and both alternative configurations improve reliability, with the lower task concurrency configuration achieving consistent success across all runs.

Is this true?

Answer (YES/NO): NO